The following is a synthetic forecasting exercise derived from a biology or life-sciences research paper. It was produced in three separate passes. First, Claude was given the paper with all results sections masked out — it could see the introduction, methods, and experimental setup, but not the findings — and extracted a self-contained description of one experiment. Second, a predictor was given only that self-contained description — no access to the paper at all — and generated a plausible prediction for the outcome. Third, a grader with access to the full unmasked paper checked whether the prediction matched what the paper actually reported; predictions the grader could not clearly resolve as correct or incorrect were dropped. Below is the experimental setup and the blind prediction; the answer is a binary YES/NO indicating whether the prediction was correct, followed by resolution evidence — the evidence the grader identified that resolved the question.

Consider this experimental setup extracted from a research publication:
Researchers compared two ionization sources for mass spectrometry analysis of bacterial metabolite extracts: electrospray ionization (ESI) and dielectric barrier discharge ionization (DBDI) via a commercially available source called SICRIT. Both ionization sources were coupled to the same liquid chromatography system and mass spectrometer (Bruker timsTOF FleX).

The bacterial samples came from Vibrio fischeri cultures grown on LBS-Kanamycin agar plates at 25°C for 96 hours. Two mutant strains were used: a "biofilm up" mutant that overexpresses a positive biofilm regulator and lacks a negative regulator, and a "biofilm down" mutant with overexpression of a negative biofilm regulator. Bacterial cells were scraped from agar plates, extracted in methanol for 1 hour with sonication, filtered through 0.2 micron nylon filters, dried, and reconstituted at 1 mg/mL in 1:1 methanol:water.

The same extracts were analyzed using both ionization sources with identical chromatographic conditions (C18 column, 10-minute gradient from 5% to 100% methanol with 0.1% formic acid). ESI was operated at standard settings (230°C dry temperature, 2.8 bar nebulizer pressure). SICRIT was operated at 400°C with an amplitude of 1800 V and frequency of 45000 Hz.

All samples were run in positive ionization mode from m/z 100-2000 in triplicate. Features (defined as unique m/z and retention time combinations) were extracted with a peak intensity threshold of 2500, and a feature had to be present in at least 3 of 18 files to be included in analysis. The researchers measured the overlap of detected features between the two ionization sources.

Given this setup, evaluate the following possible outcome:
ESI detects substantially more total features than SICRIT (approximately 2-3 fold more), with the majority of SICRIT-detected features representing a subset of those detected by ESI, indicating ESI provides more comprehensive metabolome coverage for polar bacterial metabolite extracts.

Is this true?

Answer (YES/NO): NO